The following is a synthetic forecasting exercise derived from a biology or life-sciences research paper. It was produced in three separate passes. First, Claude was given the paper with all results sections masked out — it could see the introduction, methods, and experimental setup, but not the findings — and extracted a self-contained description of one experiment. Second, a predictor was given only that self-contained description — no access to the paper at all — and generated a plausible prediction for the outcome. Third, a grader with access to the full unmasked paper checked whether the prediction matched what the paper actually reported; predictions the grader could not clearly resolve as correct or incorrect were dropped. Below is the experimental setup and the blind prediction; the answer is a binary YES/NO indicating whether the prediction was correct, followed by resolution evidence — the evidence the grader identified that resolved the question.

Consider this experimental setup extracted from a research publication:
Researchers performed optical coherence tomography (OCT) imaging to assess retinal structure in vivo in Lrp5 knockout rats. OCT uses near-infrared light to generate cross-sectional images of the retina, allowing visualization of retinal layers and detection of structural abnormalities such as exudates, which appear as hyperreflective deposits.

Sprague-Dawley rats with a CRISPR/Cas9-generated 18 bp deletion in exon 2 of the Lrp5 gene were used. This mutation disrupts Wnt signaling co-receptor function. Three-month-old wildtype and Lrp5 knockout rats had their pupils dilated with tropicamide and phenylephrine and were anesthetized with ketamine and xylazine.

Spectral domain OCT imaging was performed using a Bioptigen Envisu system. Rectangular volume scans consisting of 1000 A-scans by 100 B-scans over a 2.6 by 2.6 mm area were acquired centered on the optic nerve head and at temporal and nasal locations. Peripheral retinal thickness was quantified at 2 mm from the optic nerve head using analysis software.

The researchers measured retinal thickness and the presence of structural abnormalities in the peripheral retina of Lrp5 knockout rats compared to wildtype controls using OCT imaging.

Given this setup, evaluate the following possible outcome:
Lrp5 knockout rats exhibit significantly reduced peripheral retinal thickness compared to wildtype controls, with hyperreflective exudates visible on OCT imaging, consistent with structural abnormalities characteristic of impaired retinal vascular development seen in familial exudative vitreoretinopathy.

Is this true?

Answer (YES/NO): YES